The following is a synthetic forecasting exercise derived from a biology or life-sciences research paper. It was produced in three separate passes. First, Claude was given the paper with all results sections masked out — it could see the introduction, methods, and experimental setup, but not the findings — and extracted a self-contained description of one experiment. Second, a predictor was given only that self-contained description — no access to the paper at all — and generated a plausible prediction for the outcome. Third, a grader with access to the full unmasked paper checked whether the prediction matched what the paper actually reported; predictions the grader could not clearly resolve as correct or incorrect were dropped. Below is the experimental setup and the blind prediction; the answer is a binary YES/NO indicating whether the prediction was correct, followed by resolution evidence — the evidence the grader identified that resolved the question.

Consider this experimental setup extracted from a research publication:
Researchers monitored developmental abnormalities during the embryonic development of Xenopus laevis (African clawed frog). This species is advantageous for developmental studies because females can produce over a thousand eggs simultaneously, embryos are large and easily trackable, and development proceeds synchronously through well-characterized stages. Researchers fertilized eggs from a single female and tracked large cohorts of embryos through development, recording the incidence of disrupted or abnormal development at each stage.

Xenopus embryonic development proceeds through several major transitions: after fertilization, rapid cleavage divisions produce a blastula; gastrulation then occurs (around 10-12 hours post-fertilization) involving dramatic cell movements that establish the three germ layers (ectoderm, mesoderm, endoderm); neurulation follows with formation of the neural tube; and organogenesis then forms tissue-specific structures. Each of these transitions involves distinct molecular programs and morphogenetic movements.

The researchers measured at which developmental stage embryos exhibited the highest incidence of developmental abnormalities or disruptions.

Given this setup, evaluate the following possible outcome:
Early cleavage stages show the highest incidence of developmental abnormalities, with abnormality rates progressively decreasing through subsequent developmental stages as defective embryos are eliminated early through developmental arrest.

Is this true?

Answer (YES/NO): NO